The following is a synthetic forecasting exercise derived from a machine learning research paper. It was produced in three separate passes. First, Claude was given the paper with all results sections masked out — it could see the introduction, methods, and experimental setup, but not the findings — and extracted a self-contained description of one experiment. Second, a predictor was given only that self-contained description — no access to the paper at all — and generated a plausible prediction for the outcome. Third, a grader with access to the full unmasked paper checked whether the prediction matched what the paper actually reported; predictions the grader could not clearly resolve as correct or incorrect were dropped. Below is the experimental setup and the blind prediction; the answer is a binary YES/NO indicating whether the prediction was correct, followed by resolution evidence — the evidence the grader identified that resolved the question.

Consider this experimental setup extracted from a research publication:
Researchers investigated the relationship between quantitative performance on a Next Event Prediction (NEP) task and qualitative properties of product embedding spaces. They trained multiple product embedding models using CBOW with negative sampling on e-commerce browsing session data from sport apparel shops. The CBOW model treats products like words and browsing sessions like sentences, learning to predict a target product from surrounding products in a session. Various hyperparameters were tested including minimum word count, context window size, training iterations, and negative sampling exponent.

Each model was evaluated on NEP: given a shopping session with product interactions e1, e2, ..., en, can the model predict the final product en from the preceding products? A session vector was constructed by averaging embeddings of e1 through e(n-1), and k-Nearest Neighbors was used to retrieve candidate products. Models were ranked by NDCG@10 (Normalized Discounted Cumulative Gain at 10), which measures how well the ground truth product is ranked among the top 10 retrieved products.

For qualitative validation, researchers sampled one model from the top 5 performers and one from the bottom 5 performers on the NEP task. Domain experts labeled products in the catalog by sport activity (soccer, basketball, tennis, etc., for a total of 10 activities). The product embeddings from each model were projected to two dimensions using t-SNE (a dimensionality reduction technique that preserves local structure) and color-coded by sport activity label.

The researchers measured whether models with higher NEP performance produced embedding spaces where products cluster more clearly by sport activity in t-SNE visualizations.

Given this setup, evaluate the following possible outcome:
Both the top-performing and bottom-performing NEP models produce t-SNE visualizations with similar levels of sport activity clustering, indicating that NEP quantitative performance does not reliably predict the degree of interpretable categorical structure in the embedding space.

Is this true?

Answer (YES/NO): NO